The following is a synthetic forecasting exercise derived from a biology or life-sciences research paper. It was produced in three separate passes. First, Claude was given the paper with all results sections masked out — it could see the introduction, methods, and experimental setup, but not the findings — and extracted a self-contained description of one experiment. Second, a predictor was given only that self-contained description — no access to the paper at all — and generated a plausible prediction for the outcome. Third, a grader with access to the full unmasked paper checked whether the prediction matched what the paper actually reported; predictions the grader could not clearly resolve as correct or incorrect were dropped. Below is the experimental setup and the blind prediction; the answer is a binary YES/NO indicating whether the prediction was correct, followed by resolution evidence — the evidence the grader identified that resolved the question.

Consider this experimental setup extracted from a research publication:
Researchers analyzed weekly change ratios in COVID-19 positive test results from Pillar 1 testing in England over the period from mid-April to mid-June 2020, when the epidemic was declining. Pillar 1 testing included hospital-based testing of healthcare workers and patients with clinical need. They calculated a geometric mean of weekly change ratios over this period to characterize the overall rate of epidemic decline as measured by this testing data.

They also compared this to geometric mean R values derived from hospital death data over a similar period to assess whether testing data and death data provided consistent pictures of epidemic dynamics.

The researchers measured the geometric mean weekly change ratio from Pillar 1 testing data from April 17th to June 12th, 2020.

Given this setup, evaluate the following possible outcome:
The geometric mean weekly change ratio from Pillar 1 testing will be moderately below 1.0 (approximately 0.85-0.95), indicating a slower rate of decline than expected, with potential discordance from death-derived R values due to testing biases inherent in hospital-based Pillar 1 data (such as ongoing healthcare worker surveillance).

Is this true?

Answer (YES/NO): NO